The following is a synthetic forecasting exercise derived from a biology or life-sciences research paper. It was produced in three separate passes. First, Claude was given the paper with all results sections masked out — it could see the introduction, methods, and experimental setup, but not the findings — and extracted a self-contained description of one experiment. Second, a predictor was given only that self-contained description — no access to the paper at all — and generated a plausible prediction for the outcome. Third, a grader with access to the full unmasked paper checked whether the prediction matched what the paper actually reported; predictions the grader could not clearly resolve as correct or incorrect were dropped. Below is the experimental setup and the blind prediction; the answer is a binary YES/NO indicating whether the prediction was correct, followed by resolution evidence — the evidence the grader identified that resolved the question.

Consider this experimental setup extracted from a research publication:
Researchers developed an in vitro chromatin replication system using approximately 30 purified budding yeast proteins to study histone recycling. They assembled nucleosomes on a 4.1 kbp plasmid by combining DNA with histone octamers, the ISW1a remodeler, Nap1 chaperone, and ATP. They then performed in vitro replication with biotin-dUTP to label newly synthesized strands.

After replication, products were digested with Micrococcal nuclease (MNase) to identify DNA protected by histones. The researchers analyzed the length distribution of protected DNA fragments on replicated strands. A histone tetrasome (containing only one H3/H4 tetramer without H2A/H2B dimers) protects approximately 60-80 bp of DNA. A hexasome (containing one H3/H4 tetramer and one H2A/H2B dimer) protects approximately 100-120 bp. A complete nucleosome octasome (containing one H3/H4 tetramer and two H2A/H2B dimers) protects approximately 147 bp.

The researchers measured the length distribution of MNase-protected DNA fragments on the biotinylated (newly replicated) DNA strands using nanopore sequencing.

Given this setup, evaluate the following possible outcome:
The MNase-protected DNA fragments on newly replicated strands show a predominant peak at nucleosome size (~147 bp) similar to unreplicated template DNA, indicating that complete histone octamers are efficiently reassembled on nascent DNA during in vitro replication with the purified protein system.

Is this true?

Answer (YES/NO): NO